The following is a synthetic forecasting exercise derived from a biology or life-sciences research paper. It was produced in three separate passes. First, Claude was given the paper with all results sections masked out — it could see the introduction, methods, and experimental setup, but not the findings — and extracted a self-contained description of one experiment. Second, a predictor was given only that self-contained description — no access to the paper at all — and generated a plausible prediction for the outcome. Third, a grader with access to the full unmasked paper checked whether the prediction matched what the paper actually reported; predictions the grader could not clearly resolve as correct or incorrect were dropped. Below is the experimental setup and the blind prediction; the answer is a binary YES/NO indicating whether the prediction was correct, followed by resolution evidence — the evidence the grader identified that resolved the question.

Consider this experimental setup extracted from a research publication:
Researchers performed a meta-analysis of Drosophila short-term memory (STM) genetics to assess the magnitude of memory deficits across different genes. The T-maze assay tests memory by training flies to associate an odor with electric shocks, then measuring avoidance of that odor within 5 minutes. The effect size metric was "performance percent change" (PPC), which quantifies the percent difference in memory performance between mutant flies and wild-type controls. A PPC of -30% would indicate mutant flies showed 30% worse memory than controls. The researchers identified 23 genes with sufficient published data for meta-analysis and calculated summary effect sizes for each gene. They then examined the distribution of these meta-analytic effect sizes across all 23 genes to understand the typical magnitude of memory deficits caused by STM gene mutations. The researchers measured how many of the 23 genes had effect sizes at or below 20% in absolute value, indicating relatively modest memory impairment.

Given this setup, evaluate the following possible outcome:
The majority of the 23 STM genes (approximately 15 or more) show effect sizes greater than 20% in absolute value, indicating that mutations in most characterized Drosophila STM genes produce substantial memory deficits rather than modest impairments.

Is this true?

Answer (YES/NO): YES